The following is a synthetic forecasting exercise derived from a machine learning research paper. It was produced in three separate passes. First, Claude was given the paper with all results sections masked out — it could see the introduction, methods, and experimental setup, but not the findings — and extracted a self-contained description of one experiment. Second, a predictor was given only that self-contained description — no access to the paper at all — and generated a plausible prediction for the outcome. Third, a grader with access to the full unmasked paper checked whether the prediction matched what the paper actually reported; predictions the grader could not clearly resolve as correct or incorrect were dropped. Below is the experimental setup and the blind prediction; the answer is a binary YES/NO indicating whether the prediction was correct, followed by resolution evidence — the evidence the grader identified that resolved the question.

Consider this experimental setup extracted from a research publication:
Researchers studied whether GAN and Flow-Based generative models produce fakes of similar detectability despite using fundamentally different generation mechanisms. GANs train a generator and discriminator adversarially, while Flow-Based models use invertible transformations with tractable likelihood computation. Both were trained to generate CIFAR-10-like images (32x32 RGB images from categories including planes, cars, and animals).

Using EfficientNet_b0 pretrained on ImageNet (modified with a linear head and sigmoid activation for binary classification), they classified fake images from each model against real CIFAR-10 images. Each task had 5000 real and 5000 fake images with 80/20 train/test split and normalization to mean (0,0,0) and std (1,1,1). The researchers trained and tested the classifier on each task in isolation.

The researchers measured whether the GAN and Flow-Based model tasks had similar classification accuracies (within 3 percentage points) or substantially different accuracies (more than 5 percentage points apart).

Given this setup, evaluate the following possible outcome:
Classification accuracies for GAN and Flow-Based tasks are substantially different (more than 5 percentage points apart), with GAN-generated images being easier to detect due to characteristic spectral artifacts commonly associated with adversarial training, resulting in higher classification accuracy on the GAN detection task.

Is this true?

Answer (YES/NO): NO